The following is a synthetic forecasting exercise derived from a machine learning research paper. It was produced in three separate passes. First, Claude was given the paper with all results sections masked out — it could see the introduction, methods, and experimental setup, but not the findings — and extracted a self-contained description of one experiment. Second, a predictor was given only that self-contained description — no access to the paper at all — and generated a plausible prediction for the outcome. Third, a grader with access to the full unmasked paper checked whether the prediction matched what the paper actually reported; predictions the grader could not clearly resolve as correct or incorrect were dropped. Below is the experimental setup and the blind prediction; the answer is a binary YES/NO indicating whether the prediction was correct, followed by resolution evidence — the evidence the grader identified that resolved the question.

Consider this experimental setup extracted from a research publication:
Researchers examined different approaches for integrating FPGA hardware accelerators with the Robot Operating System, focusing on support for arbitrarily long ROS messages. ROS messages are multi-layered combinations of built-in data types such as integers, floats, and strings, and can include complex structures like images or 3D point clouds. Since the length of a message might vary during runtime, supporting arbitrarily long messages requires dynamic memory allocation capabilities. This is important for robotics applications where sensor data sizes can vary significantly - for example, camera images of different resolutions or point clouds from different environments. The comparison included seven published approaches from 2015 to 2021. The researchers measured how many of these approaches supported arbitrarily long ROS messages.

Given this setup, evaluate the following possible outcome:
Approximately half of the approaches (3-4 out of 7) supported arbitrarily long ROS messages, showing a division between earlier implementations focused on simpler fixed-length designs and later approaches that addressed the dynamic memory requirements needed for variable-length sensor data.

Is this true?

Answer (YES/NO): NO